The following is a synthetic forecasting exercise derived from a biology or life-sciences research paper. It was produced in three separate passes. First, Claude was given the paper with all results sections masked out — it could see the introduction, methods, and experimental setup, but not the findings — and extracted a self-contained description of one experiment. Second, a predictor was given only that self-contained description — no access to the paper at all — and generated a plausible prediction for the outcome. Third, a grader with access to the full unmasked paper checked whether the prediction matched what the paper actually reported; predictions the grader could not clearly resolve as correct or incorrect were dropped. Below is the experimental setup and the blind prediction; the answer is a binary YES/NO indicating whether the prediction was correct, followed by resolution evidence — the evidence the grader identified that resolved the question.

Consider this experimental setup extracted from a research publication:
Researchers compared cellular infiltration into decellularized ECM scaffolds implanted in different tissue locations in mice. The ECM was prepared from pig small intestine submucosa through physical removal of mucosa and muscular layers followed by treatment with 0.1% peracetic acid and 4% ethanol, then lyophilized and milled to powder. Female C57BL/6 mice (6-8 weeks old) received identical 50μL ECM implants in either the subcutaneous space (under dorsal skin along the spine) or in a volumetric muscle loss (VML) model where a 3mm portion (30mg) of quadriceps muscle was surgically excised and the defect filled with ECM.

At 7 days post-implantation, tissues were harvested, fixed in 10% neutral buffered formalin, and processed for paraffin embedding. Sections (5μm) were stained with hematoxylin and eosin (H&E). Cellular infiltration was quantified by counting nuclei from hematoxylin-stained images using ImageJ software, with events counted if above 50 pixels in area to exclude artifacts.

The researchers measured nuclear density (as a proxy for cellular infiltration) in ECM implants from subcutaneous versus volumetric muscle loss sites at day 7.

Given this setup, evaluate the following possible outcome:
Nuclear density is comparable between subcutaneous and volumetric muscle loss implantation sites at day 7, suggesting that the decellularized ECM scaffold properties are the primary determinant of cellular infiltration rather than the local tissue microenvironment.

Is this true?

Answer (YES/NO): NO